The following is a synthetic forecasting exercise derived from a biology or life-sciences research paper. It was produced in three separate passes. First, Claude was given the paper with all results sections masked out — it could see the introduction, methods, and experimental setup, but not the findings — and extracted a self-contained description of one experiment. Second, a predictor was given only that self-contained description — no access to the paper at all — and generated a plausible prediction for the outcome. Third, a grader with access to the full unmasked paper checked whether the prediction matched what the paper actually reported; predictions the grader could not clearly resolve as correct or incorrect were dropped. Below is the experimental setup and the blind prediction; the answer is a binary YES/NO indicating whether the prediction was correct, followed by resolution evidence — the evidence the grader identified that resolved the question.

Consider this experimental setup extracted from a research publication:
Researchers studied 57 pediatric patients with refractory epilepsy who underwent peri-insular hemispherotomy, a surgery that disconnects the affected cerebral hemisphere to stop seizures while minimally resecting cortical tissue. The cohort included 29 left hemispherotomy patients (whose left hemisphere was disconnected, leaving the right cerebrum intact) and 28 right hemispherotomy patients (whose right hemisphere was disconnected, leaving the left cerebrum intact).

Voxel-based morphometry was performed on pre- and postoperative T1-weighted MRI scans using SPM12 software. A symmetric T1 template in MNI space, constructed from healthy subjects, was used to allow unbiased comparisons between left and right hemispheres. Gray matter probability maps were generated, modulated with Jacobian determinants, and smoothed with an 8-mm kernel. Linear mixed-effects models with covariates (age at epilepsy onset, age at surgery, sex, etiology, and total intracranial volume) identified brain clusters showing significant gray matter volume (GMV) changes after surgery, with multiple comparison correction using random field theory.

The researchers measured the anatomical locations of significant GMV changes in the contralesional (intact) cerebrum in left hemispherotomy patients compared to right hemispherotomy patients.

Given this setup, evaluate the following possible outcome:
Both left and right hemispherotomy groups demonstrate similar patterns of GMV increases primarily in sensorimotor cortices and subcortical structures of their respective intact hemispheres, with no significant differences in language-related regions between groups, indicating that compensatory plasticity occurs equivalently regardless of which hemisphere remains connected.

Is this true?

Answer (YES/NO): NO